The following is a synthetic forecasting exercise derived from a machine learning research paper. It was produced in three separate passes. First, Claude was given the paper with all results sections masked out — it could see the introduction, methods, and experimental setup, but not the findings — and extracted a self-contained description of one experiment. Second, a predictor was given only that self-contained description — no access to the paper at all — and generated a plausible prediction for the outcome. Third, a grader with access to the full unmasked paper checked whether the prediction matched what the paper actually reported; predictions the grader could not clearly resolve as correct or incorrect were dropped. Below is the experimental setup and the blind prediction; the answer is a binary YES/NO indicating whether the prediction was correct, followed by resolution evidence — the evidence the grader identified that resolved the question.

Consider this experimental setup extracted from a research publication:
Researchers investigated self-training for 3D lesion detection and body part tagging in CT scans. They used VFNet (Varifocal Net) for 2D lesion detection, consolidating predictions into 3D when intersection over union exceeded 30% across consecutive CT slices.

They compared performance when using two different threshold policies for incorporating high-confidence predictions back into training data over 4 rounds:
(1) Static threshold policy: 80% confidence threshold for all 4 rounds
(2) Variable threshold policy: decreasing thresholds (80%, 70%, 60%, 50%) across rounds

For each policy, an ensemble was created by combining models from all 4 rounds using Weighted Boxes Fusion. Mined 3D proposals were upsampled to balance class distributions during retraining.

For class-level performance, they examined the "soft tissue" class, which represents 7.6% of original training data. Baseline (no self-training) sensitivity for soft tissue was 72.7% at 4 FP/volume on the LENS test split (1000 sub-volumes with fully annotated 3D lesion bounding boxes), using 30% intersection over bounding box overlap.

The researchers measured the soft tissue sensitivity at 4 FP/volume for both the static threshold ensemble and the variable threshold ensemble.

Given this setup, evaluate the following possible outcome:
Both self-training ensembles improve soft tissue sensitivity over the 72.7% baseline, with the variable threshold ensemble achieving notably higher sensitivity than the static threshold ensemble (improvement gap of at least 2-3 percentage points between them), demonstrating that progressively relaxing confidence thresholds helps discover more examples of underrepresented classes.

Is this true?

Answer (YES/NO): NO